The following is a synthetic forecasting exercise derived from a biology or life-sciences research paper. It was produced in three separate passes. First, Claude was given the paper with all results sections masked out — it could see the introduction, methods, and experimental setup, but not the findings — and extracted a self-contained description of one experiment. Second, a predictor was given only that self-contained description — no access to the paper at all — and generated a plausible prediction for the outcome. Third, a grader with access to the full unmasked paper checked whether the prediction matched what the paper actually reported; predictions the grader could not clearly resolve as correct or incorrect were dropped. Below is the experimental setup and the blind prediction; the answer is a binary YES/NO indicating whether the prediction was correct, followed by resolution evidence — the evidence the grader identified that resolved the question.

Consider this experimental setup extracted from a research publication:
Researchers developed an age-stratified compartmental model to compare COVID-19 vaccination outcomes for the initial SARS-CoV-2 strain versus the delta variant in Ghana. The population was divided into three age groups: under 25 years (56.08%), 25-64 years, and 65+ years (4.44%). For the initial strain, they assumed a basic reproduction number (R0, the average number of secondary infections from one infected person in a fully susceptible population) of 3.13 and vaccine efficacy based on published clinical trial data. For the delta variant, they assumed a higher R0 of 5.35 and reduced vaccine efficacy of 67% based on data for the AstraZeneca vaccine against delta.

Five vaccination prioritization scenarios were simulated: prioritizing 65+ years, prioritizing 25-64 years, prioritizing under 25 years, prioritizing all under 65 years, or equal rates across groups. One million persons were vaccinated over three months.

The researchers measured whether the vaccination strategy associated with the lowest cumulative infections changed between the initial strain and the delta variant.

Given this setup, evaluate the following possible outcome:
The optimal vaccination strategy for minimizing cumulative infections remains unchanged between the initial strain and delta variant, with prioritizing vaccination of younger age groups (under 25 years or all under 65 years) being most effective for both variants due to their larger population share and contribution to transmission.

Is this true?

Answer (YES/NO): YES